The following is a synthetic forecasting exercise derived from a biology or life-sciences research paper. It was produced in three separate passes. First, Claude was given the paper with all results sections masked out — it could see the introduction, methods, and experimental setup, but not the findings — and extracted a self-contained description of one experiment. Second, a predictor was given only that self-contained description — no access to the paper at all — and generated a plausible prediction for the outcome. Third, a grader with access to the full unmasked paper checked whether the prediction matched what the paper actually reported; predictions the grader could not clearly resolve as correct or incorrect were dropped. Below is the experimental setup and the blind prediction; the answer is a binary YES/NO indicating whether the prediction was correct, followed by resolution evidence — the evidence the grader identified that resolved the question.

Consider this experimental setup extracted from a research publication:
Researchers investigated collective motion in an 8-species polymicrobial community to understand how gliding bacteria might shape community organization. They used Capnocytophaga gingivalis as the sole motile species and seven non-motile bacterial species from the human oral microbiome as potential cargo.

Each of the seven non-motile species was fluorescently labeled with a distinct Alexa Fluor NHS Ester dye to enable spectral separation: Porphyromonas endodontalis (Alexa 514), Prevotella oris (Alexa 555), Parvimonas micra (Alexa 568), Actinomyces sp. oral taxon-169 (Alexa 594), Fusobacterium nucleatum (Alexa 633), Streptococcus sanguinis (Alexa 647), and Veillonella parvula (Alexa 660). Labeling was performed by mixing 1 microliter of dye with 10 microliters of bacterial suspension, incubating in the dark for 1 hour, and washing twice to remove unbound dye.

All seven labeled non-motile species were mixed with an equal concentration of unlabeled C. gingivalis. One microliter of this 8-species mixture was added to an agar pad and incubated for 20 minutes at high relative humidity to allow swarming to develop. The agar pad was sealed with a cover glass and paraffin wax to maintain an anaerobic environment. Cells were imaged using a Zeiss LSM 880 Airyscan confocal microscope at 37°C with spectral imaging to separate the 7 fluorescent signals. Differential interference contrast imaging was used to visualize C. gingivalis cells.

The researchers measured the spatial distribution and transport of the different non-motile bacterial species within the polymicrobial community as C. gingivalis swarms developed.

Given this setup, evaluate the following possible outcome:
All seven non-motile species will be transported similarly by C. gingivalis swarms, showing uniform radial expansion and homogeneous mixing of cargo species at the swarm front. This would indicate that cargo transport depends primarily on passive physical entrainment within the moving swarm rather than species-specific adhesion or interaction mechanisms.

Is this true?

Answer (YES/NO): NO